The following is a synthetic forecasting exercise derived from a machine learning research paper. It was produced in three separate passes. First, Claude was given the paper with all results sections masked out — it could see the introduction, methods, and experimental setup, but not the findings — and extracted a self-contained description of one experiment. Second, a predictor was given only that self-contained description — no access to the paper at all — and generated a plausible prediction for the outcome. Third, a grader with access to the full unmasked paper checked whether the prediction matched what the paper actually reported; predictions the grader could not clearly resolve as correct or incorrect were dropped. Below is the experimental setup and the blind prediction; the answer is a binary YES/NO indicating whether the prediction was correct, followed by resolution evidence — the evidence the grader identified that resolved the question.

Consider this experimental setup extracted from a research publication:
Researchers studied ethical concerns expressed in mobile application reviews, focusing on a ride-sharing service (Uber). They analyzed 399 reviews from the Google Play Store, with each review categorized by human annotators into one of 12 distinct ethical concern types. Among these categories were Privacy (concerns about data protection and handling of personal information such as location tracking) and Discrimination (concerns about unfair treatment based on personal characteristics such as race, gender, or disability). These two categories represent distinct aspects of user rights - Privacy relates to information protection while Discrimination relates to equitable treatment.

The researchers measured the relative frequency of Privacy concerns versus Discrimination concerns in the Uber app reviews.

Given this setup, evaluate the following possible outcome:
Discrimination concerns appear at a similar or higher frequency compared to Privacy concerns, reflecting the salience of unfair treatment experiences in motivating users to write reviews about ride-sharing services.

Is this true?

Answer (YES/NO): YES